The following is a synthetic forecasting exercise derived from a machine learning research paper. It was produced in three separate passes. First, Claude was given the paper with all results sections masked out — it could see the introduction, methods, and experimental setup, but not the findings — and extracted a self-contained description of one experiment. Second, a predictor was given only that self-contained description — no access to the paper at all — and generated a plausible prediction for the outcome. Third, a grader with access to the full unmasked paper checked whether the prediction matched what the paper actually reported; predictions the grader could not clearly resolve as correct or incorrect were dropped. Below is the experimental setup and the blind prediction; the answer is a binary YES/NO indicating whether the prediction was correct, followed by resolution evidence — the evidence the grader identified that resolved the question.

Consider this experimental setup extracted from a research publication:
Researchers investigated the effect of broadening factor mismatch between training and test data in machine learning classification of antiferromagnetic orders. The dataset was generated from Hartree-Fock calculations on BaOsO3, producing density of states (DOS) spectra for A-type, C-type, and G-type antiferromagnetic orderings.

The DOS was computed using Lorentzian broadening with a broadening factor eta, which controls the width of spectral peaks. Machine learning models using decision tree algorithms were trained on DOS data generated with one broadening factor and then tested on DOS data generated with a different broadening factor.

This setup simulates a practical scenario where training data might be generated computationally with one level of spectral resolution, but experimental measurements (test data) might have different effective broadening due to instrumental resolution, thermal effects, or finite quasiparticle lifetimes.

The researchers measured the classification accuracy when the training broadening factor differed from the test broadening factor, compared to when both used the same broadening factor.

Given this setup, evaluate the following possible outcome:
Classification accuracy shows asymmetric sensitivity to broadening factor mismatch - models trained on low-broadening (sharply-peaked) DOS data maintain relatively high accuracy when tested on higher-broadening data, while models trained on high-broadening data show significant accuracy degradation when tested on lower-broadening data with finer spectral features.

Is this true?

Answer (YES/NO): NO